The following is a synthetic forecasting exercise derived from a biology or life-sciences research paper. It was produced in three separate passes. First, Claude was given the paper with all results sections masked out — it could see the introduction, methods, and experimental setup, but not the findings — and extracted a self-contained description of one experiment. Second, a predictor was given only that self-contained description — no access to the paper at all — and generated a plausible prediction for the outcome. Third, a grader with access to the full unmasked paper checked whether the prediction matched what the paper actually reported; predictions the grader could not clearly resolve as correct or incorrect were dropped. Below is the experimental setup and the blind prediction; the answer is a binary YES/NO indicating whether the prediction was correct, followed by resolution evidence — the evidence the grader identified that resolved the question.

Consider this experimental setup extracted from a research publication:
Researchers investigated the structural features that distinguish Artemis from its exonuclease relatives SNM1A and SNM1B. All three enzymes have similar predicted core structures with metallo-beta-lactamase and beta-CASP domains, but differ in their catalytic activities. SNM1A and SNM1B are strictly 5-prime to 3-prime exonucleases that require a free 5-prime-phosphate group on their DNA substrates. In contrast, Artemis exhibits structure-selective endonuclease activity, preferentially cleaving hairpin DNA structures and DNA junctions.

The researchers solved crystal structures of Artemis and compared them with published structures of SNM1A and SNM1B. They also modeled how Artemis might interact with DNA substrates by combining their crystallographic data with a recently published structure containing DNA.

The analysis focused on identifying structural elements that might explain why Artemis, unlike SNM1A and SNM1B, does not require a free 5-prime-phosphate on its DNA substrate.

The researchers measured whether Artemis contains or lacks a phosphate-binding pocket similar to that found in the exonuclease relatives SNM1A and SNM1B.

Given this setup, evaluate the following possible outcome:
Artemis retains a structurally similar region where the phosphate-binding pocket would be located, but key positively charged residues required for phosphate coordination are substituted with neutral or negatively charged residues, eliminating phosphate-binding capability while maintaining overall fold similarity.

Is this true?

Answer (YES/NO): NO